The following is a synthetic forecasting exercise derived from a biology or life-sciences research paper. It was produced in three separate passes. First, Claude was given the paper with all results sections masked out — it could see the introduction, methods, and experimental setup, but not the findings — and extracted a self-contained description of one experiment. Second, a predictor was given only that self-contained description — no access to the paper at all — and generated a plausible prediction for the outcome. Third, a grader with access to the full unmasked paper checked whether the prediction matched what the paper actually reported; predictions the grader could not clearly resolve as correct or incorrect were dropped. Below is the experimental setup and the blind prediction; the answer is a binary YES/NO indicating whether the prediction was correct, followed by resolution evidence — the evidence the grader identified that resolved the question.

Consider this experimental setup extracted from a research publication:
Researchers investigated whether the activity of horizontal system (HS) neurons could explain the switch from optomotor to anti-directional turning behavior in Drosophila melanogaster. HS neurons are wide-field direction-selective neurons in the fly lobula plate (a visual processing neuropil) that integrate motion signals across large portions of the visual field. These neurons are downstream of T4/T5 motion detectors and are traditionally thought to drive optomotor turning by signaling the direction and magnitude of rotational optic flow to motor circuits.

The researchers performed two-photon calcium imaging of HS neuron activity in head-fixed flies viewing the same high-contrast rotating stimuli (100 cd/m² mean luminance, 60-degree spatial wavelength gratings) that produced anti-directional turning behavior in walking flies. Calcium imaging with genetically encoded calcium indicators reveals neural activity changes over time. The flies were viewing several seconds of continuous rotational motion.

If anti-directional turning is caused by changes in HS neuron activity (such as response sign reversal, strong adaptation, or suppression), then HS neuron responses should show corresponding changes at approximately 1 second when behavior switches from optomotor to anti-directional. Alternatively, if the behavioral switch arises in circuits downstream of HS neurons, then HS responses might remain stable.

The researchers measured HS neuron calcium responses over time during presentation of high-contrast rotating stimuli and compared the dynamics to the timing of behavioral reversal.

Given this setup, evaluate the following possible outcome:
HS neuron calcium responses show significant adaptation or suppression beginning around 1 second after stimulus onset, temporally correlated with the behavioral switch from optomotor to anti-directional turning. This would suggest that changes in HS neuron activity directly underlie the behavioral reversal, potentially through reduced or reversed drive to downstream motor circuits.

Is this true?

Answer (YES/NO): NO